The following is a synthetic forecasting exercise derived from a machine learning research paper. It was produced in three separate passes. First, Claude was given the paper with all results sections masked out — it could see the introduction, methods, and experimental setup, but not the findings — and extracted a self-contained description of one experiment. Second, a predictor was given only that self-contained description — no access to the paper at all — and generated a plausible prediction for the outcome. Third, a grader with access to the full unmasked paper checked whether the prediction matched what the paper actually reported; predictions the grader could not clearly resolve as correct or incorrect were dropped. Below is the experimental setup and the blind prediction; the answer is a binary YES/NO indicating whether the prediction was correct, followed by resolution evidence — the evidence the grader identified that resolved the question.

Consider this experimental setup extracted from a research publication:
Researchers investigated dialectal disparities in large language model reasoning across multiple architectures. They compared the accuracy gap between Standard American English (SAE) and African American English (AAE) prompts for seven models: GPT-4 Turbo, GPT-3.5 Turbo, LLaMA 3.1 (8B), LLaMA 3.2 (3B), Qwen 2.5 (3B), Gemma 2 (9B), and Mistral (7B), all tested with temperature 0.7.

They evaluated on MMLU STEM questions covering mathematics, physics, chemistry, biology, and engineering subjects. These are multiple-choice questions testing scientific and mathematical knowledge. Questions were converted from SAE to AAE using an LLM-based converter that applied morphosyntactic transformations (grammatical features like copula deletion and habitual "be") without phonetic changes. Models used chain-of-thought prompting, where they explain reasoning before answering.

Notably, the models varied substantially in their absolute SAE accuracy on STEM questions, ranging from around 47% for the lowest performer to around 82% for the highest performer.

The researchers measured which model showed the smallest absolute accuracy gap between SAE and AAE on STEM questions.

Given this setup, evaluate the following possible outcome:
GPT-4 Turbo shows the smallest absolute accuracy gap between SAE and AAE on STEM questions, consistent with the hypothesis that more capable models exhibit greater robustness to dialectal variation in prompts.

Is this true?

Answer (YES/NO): NO